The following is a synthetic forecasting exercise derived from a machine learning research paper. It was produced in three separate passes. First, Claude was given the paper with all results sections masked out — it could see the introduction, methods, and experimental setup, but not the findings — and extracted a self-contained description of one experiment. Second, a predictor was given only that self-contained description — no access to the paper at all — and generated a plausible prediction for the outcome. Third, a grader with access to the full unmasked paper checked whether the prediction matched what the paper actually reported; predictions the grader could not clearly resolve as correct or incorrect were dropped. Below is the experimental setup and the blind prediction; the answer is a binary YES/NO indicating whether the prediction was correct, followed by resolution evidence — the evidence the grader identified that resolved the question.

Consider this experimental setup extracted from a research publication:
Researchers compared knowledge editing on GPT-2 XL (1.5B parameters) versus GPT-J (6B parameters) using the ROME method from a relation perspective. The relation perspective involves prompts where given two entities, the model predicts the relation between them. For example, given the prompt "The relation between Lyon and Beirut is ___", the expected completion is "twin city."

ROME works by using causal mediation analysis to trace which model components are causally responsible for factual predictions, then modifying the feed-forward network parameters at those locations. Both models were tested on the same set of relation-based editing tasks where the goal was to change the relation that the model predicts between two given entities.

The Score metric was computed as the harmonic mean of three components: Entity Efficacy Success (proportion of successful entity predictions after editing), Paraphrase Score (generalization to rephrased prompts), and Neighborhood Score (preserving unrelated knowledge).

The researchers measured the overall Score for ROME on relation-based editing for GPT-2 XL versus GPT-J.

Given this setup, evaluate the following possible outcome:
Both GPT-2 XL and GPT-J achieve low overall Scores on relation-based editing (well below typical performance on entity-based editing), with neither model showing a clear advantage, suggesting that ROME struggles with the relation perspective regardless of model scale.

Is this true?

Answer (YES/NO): NO